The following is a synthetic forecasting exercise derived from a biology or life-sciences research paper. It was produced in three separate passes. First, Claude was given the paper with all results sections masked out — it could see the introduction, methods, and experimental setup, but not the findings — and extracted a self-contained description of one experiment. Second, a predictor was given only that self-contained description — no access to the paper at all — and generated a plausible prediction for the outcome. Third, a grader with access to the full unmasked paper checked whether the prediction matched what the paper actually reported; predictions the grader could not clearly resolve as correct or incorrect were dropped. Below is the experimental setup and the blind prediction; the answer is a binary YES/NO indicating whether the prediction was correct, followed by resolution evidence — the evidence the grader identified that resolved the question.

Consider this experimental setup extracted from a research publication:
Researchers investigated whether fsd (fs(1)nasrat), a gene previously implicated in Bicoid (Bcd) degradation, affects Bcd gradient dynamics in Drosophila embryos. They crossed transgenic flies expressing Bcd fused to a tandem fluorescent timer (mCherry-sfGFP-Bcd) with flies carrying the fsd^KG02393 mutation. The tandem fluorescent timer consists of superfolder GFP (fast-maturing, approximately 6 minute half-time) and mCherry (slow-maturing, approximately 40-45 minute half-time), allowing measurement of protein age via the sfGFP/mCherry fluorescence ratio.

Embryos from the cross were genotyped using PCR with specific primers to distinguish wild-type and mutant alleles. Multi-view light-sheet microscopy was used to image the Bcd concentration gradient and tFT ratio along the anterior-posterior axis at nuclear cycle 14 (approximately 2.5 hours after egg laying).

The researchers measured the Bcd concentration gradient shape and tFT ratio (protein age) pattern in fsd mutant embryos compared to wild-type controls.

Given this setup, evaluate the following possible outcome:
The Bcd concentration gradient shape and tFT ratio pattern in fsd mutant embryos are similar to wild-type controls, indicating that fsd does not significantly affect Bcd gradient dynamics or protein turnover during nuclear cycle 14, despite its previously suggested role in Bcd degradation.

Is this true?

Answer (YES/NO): YES